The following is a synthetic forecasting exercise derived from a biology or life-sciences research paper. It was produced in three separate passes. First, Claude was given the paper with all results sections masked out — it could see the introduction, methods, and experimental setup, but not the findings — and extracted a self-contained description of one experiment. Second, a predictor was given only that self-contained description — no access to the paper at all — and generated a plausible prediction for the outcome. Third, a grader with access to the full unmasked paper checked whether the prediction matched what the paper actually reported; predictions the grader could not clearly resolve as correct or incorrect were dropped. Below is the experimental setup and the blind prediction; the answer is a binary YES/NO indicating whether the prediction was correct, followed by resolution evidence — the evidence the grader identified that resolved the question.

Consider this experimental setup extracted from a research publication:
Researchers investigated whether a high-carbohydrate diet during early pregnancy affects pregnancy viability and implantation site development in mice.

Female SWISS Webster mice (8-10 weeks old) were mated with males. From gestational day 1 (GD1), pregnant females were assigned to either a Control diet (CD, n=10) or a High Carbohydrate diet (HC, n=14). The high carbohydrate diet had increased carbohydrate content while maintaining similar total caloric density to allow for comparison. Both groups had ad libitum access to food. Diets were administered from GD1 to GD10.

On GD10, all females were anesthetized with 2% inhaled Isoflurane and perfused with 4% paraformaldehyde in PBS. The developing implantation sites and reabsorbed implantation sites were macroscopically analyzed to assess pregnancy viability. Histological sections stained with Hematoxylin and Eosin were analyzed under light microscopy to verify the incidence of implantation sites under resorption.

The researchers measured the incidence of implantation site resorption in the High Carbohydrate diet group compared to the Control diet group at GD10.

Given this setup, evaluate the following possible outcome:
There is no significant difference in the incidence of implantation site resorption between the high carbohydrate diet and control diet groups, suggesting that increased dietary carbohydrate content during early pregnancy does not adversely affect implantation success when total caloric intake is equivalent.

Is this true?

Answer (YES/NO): YES